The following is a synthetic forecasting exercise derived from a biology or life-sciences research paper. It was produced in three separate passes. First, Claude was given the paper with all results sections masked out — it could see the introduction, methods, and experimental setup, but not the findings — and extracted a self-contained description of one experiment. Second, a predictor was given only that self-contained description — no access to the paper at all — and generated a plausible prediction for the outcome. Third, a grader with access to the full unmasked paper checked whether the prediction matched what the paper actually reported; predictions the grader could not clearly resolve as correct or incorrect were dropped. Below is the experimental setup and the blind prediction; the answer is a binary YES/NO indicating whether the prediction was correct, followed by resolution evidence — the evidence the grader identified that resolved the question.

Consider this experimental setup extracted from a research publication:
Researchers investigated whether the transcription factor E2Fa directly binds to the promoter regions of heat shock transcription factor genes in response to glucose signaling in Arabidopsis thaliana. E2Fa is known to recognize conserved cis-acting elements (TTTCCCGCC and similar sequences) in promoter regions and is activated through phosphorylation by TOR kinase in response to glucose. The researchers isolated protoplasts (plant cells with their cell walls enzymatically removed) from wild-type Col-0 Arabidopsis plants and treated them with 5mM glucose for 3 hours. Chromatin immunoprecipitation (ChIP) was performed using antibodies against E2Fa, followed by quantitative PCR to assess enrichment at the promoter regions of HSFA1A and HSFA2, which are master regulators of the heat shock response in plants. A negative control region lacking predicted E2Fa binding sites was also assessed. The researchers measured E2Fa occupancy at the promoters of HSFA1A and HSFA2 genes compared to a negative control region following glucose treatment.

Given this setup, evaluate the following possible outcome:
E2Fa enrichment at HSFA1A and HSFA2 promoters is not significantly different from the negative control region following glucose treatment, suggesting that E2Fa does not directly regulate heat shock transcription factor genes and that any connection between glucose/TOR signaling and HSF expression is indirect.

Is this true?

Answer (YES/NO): NO